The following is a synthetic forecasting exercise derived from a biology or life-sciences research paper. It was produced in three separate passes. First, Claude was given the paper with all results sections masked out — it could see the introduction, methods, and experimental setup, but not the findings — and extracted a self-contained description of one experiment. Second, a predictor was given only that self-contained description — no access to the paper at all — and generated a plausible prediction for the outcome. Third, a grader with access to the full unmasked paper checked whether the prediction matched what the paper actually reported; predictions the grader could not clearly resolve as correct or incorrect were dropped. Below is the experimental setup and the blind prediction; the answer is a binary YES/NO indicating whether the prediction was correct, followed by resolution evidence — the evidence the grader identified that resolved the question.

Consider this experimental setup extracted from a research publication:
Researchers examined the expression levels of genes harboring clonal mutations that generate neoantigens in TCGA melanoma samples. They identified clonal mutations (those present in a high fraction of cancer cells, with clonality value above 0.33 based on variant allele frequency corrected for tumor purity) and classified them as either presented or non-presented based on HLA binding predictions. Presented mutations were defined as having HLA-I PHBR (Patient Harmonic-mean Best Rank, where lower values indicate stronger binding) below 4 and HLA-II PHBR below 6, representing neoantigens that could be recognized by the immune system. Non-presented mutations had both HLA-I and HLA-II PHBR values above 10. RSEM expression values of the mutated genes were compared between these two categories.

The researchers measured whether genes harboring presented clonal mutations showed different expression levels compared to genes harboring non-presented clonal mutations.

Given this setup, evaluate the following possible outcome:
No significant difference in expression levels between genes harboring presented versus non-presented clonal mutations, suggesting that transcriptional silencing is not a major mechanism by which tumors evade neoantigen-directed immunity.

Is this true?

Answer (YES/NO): NO